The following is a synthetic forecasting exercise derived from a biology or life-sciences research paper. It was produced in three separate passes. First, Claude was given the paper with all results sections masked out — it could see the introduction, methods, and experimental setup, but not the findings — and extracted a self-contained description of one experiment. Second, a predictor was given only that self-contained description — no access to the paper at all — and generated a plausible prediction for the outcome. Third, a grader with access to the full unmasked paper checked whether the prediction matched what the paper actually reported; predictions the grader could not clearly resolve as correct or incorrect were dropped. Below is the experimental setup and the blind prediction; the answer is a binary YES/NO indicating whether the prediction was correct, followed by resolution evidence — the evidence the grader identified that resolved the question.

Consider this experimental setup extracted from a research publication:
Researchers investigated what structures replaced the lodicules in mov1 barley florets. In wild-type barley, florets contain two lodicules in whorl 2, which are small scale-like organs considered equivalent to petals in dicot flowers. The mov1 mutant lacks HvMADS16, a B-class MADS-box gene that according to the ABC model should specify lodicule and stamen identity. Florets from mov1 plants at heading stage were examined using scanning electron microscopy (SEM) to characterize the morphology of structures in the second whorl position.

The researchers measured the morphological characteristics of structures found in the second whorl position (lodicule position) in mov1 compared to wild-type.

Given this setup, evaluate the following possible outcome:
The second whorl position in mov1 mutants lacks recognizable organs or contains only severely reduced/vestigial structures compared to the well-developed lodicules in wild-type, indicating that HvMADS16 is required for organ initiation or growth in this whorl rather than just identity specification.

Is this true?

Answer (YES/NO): NO